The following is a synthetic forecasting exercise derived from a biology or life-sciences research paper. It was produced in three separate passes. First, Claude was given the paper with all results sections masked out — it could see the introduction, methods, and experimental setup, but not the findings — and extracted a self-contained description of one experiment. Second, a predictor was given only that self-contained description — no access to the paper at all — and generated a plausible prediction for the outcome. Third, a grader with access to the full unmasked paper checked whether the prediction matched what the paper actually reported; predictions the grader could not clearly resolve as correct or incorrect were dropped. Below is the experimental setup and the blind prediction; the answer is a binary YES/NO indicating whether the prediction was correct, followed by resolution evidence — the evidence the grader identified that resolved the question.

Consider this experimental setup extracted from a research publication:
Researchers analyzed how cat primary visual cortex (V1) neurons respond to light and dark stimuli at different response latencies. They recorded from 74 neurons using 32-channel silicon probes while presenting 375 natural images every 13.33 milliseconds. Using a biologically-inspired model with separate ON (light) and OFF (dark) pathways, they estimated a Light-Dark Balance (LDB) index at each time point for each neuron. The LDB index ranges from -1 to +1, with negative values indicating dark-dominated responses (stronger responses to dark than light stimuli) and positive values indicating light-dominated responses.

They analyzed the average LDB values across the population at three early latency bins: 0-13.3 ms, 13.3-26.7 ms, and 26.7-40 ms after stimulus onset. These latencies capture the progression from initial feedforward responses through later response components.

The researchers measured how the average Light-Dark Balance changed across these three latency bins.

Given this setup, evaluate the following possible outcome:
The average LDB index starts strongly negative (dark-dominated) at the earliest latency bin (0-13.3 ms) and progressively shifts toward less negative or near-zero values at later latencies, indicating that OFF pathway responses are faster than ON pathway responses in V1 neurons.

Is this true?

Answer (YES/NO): NO